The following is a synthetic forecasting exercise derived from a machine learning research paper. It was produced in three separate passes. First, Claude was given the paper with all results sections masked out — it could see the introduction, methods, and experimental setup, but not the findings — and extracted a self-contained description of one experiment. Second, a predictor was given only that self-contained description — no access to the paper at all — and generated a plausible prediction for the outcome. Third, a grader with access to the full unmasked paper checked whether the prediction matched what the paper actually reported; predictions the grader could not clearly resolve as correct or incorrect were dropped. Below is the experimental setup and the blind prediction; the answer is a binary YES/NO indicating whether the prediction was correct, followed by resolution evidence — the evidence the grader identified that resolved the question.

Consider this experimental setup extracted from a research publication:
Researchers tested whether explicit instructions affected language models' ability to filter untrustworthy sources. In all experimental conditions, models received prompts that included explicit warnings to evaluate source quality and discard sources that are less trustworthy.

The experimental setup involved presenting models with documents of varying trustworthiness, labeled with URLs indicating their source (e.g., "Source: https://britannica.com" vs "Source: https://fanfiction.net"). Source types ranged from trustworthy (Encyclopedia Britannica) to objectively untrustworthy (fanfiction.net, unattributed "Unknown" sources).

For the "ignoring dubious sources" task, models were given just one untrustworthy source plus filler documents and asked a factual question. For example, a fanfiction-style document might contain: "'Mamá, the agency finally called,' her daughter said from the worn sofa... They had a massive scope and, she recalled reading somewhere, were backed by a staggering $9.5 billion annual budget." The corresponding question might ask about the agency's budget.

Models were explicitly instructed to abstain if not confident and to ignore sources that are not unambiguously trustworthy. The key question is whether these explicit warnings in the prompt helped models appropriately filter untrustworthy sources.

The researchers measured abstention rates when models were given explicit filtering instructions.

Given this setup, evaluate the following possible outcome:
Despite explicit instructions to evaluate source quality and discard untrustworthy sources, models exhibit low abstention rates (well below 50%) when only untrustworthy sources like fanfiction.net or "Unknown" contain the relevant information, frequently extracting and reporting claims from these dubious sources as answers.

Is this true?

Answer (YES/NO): YES